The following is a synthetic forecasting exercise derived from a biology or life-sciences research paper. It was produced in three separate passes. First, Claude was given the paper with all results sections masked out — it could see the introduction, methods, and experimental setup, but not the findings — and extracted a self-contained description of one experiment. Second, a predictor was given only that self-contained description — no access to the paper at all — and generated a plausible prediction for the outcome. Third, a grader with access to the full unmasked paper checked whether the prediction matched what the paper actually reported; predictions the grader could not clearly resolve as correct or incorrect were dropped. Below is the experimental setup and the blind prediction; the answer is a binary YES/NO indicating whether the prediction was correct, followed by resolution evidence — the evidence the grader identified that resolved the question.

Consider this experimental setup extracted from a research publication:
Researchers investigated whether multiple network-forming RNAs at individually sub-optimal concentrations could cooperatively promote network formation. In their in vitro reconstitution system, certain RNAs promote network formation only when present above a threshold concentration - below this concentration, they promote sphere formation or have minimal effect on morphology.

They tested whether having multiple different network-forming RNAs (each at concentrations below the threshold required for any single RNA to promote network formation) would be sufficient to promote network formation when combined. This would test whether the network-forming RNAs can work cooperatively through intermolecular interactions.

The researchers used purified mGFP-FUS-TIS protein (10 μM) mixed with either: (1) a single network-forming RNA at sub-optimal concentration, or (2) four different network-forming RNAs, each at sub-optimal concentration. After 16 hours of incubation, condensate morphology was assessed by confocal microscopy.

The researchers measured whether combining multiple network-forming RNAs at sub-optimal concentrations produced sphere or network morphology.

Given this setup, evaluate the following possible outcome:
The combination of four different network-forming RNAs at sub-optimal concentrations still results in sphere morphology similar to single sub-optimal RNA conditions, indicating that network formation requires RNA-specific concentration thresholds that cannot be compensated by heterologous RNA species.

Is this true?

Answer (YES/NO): NO